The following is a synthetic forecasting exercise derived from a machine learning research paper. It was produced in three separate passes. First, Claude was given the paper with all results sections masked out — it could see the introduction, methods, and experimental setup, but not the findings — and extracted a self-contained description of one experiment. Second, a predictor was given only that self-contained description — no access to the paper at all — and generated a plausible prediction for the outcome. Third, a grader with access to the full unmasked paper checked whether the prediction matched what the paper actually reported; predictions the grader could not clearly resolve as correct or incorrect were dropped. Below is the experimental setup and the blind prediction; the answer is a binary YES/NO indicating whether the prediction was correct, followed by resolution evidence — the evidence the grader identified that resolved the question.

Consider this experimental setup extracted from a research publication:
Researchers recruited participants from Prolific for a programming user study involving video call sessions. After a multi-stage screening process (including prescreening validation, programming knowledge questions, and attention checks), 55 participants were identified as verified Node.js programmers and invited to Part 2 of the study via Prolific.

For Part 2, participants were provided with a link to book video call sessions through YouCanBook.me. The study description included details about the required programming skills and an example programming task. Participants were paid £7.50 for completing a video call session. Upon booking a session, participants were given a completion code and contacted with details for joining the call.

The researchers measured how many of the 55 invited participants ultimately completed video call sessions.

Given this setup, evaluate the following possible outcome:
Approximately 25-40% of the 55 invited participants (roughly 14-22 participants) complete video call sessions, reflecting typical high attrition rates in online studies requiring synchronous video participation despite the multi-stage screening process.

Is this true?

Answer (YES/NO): NO